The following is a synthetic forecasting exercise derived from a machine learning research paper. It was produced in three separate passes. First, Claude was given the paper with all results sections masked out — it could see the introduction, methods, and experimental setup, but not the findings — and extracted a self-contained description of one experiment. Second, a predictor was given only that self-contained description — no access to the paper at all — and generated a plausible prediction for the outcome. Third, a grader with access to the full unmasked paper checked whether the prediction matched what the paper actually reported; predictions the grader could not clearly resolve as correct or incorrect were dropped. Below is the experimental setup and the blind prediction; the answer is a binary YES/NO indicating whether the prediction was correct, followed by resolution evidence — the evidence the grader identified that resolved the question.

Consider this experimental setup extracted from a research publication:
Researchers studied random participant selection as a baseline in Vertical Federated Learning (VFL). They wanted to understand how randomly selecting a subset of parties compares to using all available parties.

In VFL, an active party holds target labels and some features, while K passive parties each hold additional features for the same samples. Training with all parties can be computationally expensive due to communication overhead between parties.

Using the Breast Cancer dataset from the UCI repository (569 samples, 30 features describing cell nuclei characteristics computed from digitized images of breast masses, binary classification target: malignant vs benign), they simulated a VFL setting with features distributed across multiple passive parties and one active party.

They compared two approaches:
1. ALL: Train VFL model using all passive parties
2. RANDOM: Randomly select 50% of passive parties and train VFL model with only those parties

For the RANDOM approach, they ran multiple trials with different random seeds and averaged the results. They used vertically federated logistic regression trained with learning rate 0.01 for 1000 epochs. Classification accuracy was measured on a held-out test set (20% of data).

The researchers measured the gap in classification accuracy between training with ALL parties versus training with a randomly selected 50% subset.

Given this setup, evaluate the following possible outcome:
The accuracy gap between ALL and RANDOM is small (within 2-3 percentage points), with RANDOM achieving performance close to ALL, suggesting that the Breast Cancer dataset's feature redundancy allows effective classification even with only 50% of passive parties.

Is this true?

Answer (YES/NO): YES